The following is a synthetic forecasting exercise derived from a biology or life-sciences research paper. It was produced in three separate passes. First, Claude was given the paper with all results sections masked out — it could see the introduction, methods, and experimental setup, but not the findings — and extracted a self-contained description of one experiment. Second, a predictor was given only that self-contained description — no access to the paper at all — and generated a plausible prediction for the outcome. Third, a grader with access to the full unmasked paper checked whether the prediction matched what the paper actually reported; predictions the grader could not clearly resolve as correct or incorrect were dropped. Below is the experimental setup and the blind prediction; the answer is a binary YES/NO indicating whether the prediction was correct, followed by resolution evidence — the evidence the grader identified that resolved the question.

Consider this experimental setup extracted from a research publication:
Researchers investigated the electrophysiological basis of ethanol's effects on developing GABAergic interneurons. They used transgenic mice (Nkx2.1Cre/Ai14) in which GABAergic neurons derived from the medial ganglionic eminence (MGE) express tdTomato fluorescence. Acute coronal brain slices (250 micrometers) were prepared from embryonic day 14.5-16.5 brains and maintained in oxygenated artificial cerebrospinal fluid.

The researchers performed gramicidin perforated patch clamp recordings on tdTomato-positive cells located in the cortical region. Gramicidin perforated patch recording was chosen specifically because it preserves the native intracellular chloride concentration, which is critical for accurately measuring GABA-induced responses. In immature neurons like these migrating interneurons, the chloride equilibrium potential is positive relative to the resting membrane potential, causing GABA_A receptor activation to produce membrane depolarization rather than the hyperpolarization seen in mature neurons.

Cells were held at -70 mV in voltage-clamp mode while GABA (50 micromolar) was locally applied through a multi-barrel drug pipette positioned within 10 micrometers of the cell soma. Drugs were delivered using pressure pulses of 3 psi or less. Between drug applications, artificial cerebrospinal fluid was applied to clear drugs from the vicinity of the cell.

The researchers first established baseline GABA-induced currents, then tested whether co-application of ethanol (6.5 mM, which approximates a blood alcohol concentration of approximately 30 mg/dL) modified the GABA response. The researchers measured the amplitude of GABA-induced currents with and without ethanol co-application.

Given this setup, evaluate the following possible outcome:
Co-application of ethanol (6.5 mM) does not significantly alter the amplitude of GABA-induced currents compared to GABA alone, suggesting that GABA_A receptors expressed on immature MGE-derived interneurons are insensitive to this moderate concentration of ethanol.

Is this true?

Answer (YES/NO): NO